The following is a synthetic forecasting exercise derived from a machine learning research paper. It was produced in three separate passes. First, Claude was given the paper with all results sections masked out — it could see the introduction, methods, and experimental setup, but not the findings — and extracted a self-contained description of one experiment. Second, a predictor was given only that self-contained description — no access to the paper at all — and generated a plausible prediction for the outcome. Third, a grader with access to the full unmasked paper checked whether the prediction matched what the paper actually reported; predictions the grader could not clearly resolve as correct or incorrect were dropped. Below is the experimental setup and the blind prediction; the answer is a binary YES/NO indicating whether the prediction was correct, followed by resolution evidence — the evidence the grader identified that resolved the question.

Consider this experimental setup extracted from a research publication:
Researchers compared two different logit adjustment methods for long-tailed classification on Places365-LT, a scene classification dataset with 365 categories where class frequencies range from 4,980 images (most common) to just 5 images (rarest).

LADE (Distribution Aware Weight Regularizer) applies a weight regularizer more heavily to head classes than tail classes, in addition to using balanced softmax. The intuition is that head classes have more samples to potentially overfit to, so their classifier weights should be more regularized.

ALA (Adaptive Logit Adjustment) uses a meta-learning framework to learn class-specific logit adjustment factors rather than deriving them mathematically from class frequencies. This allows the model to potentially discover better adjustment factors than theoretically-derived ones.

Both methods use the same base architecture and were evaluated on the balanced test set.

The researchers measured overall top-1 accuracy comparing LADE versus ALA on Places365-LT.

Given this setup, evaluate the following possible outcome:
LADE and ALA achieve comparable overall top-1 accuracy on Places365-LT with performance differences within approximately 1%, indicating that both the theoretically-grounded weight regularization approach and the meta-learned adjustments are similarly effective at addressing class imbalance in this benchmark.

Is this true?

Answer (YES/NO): NO